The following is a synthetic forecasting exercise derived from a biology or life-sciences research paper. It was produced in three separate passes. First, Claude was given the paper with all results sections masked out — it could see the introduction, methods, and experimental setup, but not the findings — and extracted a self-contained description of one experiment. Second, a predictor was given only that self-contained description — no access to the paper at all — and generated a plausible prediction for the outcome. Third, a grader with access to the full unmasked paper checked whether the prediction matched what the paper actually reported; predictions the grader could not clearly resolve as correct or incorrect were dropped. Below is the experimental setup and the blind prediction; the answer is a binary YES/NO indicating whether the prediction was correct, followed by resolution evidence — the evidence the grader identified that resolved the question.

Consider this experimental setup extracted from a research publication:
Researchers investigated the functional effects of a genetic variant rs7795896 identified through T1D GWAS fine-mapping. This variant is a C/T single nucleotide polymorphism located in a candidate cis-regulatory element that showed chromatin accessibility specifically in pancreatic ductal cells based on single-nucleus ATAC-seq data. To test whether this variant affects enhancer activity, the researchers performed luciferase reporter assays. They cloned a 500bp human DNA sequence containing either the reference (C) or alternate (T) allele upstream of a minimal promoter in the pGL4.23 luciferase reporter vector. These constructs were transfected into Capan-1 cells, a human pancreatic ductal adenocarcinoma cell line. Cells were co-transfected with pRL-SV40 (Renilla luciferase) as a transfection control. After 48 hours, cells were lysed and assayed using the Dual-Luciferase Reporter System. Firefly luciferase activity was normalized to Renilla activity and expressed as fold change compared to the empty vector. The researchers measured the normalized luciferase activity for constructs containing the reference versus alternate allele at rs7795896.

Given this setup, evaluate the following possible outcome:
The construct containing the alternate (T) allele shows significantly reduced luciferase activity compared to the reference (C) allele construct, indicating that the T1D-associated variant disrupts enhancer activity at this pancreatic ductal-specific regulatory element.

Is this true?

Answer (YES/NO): NO